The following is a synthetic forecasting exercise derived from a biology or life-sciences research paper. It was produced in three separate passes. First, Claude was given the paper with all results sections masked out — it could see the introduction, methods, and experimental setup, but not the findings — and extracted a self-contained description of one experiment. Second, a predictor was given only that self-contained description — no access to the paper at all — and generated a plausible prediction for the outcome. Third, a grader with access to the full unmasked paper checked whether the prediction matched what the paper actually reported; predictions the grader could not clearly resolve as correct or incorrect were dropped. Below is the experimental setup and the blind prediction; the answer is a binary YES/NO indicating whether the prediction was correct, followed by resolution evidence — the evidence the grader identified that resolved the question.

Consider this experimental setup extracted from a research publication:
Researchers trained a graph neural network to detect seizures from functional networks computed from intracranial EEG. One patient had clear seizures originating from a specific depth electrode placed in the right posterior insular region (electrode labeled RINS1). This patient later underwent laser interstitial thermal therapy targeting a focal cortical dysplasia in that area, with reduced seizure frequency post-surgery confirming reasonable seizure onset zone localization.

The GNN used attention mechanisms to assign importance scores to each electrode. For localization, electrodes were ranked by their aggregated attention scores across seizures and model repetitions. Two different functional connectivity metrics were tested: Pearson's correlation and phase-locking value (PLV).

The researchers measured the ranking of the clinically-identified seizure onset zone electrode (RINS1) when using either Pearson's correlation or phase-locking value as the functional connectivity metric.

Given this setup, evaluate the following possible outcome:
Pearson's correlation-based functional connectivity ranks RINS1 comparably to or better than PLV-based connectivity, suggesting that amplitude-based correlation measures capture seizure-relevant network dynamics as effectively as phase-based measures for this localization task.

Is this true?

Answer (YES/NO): YES